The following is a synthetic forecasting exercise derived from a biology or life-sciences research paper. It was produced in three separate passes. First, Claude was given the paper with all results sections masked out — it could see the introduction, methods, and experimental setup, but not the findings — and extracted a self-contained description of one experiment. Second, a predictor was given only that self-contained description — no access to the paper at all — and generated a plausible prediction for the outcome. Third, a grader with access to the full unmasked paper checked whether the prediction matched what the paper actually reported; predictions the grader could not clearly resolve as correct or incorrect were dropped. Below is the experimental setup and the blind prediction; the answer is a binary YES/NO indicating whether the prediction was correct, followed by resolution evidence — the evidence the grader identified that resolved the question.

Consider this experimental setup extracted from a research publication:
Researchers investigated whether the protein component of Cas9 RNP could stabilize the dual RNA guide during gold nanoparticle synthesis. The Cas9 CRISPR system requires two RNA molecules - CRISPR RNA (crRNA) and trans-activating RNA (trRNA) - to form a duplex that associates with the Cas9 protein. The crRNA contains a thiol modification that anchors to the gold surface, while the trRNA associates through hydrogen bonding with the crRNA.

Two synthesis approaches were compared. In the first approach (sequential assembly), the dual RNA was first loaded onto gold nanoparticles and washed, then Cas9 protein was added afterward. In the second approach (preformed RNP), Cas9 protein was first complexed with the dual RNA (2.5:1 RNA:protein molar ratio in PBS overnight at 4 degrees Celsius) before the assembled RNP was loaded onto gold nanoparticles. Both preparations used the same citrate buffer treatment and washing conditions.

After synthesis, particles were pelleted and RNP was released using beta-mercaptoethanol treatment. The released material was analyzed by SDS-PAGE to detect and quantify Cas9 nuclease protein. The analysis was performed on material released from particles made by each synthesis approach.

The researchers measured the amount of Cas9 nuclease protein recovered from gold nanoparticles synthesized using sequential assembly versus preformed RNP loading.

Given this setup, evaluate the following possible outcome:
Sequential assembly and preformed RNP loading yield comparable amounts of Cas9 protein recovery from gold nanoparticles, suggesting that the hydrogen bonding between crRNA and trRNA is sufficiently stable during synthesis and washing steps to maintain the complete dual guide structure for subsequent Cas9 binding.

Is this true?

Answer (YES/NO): NO